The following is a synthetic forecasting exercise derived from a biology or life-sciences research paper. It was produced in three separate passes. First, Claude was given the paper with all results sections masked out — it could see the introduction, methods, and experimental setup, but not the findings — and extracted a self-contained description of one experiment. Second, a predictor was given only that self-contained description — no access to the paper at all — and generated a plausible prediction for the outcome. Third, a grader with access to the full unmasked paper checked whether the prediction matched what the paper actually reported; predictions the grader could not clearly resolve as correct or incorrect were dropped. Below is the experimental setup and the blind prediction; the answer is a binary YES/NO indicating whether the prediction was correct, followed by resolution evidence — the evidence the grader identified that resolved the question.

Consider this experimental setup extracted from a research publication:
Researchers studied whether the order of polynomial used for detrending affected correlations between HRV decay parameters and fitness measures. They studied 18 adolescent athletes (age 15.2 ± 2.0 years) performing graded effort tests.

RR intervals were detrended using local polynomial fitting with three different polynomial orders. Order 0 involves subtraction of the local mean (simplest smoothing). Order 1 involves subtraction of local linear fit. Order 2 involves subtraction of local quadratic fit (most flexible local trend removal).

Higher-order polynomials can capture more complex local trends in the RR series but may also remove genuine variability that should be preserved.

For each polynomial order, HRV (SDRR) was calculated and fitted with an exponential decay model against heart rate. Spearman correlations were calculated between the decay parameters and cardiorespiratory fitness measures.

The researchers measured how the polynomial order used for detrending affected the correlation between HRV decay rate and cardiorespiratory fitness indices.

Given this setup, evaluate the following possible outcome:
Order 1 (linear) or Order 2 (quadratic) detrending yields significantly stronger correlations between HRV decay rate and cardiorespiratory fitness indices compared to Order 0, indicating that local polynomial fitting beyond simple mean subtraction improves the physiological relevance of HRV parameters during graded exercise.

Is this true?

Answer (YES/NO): NO